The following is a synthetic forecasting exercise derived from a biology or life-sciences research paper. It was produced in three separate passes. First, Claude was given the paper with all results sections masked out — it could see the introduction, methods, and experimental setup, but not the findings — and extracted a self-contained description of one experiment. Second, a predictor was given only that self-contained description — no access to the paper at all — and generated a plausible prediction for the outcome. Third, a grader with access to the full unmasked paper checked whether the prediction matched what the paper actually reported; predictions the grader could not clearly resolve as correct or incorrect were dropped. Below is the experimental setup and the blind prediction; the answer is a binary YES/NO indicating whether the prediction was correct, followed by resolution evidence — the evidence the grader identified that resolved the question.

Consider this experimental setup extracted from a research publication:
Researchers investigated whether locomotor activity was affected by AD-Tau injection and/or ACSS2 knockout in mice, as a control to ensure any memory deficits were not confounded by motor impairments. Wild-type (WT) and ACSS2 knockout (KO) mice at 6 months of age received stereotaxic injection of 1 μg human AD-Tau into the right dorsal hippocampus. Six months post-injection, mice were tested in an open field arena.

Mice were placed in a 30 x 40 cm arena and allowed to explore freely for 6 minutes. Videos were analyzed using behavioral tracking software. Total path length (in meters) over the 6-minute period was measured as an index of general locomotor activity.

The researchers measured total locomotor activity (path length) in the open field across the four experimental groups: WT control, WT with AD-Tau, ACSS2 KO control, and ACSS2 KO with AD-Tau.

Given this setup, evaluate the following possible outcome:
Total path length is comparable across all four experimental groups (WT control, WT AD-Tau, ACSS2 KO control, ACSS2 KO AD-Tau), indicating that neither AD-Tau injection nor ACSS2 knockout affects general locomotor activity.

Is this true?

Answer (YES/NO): YES